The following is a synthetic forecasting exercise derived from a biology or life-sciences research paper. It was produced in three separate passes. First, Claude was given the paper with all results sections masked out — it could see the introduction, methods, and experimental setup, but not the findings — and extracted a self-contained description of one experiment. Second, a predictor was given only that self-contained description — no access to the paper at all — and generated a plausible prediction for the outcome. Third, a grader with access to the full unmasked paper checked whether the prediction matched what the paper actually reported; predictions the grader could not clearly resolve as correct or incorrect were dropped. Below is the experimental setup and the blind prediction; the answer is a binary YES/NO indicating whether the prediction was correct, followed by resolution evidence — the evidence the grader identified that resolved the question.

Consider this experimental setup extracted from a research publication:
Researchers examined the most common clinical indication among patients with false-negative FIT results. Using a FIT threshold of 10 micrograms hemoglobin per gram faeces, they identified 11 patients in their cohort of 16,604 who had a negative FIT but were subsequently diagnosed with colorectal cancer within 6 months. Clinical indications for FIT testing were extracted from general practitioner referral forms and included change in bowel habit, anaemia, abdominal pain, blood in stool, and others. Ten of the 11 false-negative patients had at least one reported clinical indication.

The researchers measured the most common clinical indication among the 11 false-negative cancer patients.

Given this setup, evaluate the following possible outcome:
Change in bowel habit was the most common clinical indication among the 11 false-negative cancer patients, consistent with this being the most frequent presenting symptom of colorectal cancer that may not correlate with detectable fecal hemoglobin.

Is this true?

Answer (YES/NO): YES